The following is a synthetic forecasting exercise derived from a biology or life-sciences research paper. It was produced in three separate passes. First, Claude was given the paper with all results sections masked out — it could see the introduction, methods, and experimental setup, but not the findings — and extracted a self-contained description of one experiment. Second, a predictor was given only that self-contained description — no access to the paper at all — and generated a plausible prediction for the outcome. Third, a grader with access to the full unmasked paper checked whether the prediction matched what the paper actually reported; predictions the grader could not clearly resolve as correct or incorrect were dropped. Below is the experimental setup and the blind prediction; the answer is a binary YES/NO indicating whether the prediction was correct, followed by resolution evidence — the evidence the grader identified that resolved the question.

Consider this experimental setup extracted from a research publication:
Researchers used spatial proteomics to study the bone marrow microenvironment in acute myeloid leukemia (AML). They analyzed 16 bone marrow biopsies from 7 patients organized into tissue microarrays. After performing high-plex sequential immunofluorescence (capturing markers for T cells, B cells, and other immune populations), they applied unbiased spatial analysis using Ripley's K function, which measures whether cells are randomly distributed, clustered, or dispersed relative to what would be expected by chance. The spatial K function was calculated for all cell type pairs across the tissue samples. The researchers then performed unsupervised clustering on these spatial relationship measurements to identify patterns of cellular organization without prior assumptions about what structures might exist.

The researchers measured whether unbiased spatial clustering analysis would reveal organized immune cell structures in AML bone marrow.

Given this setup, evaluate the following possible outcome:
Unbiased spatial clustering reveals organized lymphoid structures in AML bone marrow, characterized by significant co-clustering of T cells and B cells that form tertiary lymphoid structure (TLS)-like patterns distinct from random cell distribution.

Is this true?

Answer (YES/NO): YES